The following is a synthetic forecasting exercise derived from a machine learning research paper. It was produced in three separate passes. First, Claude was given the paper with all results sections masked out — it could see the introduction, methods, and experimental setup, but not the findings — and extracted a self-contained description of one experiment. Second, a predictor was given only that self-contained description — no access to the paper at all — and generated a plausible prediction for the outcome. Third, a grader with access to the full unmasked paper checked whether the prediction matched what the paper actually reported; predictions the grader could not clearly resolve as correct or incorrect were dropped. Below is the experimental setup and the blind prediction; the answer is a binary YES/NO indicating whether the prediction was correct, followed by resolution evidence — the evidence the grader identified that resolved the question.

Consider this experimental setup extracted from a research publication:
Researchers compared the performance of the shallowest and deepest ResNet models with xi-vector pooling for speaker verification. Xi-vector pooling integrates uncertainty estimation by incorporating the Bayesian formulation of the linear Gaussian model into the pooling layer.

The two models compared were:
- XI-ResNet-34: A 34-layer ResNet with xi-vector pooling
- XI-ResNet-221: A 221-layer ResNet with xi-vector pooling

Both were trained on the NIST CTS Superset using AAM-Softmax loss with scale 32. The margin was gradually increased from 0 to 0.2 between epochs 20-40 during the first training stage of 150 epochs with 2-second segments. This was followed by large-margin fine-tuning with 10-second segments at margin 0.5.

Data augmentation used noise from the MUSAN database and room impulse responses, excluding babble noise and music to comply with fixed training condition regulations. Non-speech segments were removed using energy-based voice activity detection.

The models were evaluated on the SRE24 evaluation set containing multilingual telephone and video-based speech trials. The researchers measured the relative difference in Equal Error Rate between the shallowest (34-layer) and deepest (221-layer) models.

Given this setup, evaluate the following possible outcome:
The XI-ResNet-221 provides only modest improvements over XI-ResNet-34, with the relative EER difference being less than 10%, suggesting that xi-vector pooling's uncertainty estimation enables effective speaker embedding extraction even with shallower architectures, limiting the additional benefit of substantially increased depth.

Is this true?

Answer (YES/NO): NO